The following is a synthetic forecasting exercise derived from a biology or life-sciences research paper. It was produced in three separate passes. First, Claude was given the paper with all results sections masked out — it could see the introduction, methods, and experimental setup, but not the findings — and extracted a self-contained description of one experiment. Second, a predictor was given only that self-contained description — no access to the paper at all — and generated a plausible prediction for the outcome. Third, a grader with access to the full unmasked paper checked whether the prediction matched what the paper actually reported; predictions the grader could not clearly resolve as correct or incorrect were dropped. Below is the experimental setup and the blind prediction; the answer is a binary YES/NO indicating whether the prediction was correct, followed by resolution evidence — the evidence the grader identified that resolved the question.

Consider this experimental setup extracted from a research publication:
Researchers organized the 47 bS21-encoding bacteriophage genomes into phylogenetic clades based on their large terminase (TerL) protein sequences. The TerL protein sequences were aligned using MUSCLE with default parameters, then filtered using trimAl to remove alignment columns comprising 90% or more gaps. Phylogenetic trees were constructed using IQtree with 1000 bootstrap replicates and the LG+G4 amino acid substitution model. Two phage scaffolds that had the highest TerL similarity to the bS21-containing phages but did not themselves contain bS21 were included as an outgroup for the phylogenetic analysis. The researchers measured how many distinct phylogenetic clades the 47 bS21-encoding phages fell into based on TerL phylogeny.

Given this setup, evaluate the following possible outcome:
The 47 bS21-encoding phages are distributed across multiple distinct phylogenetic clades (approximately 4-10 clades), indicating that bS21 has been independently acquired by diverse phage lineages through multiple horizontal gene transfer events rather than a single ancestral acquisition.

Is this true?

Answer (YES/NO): NO